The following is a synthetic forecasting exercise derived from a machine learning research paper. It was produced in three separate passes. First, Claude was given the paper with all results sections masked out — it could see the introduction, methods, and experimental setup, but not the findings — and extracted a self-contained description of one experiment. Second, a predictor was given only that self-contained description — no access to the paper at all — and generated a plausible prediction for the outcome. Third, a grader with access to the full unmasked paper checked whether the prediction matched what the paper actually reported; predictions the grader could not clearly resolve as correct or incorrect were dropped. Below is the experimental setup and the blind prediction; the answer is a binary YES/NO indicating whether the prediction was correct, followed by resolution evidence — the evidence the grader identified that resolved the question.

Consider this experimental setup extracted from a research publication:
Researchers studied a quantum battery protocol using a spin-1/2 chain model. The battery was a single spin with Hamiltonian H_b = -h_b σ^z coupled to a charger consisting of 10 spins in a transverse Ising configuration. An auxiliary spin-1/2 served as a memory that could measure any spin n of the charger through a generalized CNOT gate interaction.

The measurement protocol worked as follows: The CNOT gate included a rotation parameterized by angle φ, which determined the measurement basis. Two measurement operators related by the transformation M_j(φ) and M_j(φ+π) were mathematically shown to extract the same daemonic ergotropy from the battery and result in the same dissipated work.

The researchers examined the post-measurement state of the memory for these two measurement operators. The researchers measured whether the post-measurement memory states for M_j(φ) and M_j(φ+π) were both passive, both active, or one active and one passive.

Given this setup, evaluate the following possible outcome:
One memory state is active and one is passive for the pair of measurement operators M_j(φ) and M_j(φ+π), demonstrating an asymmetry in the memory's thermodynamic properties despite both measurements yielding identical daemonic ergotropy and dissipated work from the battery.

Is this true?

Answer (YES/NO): YES